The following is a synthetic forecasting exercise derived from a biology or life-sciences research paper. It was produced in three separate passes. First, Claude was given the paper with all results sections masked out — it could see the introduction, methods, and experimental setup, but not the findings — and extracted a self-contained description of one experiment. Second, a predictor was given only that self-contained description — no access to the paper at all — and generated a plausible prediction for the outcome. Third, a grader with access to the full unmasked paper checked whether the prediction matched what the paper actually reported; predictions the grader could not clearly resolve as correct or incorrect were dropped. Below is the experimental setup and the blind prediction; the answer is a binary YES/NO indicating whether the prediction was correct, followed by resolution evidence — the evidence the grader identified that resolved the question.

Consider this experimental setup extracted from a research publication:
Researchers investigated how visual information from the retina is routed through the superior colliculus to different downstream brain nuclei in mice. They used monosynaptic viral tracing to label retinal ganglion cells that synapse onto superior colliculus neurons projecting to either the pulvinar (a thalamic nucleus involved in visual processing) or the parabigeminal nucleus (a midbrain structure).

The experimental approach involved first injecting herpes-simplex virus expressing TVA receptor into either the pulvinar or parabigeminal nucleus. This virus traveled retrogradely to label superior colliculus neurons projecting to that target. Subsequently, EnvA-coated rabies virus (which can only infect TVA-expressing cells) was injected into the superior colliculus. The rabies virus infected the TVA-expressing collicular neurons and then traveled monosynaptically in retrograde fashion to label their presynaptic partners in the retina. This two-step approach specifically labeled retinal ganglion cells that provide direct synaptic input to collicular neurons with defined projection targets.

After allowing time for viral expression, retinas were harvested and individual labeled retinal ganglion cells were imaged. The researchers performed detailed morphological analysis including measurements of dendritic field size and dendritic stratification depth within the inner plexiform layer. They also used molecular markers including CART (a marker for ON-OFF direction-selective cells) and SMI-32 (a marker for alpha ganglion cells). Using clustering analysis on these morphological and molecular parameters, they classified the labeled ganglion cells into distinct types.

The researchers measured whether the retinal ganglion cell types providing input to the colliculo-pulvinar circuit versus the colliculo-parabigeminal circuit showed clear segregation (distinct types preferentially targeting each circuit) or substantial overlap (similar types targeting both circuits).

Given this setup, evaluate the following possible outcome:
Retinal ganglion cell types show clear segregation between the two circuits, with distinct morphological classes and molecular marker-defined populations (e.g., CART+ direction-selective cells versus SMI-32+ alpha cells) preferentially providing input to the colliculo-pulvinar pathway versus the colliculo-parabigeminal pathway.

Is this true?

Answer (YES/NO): YES